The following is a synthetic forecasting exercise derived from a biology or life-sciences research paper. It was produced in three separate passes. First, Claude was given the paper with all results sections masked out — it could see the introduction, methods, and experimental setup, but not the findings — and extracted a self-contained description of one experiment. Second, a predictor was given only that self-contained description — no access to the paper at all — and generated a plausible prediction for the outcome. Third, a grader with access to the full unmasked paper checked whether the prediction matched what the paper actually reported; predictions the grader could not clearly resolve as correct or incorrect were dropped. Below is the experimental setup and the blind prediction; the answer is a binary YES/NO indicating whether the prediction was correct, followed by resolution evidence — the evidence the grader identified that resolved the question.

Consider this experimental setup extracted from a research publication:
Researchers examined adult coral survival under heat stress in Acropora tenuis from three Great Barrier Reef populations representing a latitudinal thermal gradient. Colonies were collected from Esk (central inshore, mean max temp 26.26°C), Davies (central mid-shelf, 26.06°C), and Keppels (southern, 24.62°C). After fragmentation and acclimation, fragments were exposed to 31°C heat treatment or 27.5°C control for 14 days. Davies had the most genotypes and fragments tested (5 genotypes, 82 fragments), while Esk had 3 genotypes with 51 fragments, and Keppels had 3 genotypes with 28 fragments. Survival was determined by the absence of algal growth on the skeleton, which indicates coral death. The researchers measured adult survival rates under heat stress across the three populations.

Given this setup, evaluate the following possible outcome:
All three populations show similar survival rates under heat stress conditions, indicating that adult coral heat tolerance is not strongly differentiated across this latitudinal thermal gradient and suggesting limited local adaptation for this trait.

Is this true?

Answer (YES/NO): NO